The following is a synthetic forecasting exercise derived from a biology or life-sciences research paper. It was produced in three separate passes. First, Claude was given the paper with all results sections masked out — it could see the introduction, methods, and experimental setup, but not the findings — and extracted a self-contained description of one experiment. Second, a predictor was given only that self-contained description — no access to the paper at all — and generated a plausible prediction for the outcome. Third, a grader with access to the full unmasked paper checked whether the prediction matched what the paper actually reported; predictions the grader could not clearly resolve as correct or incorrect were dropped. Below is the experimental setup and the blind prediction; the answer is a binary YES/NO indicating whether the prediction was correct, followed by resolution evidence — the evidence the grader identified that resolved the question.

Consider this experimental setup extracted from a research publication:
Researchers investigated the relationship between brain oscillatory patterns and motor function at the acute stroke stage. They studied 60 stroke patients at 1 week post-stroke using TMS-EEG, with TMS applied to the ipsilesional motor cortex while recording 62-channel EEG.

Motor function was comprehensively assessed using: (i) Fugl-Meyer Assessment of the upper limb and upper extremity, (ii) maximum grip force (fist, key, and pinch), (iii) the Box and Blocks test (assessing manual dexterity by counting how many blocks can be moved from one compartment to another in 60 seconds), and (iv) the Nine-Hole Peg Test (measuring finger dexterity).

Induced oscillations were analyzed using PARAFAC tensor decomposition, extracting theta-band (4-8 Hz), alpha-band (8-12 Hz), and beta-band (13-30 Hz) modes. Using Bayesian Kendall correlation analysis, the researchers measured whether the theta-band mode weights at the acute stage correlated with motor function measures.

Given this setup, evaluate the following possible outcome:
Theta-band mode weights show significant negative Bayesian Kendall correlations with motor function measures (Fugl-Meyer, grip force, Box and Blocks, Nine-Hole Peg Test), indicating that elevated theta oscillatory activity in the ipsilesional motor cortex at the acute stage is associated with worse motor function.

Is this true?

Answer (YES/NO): NO